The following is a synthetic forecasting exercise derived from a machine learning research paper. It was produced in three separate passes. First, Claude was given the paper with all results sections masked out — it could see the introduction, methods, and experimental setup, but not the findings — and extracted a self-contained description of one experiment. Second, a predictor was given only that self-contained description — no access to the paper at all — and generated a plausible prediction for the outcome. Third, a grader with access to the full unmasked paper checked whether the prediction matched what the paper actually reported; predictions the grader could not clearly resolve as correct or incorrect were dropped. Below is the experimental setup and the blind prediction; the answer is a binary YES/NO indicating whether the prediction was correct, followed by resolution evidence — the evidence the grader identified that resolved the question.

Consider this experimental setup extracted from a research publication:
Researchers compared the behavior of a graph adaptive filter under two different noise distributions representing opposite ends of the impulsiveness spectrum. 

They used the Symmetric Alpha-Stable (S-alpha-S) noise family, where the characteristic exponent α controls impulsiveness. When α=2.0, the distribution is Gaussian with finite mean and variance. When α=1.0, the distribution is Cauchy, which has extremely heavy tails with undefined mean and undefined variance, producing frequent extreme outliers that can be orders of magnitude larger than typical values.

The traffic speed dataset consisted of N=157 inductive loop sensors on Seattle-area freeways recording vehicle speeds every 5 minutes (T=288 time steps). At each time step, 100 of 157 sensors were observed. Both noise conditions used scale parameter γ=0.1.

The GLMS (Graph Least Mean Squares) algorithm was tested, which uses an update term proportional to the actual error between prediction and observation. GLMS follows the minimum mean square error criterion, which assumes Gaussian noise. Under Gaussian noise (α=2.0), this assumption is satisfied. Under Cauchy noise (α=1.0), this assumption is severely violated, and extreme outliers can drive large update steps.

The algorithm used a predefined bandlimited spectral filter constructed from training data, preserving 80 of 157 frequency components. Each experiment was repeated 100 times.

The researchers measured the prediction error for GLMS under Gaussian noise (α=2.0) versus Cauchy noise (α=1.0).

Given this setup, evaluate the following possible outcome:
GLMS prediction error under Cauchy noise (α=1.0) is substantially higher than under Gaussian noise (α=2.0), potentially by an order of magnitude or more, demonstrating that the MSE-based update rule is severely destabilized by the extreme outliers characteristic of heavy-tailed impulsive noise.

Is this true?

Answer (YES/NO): YES